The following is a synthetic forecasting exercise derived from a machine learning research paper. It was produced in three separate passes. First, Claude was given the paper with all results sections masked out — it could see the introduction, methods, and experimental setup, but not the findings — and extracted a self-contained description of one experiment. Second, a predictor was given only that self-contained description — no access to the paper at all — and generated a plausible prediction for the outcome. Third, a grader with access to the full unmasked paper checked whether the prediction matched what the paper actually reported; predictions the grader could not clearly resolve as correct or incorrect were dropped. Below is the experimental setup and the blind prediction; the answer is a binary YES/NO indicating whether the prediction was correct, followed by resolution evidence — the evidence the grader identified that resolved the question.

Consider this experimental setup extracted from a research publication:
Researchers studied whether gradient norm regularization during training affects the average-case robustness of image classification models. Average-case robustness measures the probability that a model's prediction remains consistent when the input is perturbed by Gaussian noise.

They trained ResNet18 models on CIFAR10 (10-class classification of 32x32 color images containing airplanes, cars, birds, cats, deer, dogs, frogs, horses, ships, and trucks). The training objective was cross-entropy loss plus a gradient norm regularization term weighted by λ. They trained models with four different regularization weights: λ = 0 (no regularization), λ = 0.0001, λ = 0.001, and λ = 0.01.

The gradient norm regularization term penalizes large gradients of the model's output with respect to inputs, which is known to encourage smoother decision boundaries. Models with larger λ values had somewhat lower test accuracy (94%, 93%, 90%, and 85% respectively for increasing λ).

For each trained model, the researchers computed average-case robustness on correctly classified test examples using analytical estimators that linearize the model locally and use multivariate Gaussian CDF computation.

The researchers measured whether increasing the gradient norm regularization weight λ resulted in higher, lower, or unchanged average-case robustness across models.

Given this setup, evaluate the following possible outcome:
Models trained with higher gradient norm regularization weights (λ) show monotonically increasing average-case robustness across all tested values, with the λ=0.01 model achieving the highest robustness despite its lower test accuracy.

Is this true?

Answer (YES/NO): YES